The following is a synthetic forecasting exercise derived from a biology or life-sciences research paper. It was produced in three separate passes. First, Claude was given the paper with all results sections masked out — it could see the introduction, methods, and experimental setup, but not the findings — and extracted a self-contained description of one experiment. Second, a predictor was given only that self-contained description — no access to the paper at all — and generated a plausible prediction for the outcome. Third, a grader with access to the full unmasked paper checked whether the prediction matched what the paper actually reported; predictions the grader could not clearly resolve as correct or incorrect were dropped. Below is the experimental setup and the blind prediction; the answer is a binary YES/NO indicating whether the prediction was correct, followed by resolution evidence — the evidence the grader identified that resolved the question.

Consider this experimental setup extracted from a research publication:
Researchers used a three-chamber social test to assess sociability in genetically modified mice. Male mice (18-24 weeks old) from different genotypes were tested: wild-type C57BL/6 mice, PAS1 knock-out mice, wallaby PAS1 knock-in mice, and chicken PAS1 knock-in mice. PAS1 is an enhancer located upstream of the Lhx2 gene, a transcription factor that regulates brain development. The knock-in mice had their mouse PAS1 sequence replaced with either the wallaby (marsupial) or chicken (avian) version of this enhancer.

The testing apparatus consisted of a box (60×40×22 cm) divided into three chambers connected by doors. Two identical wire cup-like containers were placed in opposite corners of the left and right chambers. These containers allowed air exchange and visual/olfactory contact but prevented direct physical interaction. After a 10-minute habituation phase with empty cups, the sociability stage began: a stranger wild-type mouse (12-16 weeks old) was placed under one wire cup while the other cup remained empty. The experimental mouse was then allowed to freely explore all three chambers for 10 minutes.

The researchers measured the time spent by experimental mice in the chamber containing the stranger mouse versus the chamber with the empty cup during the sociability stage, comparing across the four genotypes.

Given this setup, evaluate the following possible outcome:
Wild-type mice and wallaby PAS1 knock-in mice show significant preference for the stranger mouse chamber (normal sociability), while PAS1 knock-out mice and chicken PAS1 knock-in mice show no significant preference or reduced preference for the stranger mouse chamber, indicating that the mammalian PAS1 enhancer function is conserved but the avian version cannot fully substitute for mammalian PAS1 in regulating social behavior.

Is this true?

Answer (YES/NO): NO